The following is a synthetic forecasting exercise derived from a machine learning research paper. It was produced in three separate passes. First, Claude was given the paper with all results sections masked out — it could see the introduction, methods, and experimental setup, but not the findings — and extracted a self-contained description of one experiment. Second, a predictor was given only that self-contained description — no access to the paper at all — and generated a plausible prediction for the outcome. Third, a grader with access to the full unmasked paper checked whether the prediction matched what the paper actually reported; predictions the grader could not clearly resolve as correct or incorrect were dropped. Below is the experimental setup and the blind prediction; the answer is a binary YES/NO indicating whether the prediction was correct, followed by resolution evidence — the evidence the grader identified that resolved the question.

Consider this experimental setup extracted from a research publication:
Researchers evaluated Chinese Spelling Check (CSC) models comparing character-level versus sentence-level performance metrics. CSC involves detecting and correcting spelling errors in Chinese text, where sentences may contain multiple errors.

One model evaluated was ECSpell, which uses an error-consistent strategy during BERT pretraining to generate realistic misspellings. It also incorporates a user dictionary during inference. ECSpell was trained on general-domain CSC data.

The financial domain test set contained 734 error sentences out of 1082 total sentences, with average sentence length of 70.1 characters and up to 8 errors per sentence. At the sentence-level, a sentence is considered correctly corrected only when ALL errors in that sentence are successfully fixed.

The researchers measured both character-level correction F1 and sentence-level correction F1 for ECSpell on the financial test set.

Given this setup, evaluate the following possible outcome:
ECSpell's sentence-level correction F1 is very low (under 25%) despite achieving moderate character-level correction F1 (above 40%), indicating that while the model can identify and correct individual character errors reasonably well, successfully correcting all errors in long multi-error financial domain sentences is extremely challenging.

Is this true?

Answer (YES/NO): NO